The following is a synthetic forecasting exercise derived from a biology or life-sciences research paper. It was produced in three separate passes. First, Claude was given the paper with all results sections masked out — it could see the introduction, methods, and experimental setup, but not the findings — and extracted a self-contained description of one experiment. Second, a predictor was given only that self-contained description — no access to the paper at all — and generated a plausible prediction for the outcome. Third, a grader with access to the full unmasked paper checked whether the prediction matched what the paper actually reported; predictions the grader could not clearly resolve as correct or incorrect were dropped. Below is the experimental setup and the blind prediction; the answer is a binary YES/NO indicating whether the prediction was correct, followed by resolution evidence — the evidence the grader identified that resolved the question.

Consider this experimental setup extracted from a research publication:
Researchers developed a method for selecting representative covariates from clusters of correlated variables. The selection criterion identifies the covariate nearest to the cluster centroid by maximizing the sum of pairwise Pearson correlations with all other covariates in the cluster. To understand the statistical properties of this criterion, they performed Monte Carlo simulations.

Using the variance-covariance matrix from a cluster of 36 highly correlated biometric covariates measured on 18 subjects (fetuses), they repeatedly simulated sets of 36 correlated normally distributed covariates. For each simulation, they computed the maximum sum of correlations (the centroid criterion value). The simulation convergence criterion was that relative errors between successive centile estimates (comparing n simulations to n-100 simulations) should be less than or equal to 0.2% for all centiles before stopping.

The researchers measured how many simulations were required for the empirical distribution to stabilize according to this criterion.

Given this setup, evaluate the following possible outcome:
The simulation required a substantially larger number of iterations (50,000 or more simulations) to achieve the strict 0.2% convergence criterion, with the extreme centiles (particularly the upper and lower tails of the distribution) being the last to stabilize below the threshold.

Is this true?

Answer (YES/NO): NO